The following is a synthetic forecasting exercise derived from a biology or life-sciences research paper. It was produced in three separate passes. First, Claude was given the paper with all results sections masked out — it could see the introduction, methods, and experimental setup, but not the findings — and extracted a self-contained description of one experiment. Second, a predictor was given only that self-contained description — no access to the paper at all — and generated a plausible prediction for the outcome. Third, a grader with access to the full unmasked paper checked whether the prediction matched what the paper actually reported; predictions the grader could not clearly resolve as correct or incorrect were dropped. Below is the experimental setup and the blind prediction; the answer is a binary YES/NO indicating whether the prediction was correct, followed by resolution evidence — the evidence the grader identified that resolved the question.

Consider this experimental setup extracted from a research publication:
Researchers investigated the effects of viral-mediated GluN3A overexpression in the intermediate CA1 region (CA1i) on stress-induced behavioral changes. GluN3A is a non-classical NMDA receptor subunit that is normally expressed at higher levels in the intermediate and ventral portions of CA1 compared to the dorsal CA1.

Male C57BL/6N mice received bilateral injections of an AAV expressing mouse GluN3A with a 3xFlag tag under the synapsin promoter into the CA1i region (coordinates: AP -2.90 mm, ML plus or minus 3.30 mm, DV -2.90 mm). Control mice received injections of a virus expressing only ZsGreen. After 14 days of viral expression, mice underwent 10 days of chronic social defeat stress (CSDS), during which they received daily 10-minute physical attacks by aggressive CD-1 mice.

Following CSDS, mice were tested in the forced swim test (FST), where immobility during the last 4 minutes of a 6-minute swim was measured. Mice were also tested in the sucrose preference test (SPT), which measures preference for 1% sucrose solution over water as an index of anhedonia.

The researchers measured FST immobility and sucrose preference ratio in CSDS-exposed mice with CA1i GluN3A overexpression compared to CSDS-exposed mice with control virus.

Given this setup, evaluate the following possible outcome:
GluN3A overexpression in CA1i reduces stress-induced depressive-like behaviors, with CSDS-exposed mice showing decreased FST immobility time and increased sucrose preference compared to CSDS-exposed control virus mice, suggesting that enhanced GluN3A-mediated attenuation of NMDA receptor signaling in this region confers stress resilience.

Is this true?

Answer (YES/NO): NO